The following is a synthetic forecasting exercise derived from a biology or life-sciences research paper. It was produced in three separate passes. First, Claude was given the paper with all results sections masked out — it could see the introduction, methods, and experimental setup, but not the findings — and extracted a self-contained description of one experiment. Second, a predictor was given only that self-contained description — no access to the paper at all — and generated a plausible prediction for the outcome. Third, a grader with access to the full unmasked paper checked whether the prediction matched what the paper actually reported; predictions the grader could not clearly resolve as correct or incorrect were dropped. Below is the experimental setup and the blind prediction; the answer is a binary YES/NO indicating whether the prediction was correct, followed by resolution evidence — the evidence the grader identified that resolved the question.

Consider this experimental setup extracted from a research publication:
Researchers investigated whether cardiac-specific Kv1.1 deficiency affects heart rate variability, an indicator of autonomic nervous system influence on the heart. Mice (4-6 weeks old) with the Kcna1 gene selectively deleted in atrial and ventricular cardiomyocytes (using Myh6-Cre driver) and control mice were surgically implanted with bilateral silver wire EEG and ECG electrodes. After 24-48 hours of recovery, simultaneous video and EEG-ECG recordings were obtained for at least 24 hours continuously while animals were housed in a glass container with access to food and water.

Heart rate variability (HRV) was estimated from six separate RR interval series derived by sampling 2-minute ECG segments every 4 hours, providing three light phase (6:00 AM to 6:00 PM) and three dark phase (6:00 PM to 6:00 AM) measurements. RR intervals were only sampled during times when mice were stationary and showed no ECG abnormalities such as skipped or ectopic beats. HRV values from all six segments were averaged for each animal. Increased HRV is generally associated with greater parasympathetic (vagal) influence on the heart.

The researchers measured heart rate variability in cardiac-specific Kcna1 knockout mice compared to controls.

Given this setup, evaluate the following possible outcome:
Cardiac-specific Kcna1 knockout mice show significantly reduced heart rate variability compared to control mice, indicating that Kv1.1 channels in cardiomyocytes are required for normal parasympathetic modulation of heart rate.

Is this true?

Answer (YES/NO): NO